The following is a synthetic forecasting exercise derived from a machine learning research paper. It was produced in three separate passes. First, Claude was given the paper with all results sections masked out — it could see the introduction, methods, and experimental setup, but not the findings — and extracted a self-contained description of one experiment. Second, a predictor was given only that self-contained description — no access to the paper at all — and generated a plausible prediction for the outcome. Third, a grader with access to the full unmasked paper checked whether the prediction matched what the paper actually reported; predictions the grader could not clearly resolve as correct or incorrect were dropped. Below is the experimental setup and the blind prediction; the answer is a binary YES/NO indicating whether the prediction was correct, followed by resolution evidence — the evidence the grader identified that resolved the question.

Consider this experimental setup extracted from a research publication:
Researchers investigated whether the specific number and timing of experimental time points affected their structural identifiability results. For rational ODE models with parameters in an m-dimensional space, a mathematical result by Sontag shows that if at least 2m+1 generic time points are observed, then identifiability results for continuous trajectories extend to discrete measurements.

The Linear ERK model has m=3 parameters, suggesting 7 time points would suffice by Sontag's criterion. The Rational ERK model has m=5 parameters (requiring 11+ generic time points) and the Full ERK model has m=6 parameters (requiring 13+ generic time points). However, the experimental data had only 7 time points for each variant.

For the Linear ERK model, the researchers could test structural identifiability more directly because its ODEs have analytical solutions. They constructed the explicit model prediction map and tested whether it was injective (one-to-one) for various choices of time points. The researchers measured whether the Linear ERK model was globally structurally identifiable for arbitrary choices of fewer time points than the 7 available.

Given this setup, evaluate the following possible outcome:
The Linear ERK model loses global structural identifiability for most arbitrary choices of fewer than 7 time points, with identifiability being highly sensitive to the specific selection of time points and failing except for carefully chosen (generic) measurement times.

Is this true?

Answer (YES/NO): NO